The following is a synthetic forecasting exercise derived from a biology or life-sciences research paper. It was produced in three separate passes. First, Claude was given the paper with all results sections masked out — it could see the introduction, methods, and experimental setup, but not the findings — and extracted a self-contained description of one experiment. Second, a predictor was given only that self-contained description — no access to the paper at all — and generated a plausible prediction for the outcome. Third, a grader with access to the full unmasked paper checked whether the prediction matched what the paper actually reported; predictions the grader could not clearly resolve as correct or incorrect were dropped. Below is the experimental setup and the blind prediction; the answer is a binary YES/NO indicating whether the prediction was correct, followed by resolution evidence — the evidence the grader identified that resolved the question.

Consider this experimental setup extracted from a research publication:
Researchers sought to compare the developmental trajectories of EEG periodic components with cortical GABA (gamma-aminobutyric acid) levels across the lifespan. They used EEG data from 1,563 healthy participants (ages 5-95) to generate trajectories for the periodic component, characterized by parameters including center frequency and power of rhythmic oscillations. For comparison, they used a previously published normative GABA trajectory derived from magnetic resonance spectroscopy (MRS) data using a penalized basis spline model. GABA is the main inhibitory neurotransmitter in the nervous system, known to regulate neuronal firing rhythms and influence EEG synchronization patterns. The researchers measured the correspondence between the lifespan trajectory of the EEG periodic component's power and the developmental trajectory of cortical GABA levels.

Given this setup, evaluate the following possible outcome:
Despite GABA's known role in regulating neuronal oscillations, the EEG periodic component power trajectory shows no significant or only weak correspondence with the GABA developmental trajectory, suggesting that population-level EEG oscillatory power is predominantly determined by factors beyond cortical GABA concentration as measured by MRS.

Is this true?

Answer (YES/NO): NO